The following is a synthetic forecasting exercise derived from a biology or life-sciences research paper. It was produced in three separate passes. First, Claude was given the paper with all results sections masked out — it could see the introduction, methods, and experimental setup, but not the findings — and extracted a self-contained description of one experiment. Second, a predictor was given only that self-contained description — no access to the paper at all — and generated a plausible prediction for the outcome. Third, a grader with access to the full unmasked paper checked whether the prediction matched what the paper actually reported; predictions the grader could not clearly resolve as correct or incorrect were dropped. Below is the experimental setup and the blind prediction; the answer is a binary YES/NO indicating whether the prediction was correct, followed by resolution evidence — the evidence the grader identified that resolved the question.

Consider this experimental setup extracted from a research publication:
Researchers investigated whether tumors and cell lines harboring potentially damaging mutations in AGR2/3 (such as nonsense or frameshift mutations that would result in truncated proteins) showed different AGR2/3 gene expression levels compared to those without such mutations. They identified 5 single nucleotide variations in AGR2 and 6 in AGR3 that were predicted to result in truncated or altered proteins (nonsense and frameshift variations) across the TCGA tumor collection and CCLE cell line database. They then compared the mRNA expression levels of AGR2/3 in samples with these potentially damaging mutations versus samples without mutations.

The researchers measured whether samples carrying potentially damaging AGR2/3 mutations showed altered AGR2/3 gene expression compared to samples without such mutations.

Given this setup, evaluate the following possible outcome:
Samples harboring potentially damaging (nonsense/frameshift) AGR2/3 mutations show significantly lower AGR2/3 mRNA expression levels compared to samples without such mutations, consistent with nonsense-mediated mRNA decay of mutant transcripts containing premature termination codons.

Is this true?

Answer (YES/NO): NO